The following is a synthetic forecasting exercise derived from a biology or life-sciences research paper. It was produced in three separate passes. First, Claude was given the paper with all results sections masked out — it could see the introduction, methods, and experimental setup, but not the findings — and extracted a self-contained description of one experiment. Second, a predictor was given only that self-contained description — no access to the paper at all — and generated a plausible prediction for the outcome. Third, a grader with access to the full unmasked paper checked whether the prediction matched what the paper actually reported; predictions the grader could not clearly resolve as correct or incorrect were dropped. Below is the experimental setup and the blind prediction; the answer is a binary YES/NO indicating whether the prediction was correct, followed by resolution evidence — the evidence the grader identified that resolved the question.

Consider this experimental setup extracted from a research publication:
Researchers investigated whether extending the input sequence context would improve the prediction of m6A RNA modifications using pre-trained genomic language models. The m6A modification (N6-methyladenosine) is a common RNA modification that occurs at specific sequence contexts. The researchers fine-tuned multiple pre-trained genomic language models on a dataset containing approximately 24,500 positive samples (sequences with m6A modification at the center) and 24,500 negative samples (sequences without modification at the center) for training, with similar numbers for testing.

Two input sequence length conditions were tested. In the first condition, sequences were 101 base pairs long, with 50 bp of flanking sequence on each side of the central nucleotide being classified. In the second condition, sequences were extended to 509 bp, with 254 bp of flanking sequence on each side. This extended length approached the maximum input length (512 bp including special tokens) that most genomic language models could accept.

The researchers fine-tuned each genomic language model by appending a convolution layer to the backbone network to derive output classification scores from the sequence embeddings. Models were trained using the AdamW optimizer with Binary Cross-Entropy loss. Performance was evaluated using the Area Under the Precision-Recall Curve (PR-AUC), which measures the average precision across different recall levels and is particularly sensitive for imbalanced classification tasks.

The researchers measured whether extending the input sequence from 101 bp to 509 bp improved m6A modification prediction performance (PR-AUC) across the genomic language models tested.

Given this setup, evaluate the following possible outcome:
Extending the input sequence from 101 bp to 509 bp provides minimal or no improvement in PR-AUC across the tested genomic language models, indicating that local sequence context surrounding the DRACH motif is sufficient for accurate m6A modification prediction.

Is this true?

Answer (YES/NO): NO